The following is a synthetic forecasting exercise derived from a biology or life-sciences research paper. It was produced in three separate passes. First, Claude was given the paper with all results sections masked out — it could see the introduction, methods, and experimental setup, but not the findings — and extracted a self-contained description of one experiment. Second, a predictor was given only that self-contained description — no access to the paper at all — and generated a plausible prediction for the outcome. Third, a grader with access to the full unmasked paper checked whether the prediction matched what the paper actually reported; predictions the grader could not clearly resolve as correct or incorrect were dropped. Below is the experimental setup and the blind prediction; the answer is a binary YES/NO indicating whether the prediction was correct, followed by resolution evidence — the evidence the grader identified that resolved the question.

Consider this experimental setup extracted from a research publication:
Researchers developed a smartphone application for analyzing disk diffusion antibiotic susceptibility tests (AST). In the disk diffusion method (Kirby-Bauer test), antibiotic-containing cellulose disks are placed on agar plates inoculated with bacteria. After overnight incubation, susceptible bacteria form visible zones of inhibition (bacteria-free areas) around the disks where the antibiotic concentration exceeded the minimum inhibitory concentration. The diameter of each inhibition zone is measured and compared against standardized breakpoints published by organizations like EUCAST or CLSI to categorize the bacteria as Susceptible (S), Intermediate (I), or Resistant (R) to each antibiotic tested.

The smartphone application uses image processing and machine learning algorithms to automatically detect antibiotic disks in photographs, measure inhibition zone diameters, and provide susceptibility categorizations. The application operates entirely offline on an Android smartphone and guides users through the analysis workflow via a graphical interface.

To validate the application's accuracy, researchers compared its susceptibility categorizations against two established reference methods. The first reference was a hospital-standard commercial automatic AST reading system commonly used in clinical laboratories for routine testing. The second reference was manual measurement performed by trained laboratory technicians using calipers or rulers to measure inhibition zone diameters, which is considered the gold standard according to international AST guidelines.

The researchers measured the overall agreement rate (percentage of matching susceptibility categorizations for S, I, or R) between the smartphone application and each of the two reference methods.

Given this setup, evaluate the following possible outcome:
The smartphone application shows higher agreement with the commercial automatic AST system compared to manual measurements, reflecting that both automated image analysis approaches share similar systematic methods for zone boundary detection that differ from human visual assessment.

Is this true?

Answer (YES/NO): NO